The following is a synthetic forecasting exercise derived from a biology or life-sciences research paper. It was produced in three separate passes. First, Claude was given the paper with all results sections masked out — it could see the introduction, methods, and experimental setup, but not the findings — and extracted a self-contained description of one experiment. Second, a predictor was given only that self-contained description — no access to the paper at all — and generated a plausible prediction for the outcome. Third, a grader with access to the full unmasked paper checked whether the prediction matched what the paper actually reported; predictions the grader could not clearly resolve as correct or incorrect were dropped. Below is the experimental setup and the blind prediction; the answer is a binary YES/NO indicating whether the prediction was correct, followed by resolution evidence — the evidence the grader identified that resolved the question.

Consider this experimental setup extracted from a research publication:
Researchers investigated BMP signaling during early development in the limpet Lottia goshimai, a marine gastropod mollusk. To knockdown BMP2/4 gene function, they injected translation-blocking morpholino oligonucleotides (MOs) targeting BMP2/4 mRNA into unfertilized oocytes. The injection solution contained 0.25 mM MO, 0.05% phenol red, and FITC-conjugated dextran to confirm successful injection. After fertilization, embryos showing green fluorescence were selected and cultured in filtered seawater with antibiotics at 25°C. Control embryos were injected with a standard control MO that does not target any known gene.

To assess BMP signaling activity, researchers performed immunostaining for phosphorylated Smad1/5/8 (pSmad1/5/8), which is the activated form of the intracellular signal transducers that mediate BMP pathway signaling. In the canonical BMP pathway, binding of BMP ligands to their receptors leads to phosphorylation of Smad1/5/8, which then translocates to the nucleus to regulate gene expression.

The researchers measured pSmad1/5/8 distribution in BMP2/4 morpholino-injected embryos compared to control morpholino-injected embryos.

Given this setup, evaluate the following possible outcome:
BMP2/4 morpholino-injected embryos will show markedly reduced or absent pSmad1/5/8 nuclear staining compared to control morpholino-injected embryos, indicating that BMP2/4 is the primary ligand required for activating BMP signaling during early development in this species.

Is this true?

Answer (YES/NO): YES